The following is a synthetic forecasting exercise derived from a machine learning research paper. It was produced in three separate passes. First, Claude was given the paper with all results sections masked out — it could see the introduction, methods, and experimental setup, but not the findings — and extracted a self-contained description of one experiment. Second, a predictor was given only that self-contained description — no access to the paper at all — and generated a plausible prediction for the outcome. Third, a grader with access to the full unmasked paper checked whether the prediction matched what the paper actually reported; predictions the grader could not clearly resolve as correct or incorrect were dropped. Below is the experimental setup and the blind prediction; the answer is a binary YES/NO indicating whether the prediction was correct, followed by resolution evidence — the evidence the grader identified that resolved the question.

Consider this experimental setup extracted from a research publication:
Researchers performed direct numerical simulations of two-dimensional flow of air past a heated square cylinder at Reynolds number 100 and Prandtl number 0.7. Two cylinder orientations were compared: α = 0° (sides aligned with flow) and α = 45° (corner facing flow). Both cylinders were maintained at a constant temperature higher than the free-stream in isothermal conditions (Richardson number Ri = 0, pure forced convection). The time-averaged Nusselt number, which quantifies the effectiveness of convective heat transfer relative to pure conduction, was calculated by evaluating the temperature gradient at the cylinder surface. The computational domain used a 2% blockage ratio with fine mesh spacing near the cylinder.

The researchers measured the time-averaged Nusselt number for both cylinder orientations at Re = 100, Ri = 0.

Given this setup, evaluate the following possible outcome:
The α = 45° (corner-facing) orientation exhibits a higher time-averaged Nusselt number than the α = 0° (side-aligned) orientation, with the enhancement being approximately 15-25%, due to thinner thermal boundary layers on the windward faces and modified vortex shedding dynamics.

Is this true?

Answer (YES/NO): NO